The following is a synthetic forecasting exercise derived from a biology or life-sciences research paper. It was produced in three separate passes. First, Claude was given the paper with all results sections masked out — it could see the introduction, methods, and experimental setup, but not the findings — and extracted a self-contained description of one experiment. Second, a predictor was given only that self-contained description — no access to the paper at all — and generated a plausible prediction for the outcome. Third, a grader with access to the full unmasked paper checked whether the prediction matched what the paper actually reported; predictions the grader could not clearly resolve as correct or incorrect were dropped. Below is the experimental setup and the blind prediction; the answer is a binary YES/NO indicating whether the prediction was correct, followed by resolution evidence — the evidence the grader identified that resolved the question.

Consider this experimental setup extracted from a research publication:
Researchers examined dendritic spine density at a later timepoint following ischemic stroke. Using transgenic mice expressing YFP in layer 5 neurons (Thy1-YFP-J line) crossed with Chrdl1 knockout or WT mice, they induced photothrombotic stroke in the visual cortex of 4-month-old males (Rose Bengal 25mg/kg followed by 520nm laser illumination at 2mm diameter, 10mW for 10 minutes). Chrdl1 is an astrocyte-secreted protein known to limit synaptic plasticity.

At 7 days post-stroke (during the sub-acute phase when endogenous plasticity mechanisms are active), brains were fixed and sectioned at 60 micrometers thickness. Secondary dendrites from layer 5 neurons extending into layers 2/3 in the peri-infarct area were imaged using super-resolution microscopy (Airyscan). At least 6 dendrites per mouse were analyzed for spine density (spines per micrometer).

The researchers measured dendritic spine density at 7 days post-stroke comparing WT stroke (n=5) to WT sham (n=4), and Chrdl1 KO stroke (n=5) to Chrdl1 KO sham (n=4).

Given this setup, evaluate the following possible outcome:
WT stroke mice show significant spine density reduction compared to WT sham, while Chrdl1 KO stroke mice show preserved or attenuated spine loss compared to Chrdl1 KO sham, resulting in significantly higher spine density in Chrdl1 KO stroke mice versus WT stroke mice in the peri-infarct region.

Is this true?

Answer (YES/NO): YES